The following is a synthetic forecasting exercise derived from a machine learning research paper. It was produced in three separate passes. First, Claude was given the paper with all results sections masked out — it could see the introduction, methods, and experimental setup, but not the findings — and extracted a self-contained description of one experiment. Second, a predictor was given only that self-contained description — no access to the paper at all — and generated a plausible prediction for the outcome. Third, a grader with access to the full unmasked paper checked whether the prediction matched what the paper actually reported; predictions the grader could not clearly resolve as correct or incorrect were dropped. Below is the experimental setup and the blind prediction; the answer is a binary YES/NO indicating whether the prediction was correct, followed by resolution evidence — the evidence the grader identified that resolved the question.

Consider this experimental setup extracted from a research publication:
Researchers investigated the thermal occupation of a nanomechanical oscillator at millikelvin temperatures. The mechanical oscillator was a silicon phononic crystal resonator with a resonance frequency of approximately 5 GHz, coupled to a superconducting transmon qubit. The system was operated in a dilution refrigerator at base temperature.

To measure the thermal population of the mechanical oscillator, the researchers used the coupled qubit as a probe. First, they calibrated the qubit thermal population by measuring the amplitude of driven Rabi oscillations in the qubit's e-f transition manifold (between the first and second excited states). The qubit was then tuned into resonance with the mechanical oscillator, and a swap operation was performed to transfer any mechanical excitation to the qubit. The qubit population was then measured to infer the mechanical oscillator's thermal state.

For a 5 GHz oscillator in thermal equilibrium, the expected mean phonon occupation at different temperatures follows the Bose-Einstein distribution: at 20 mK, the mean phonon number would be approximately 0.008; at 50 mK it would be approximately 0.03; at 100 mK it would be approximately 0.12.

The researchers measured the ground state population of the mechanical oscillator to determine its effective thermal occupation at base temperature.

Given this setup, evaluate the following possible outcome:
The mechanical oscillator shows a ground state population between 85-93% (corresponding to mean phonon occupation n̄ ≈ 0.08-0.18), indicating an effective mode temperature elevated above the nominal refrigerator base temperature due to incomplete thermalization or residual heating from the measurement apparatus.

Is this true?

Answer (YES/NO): NO